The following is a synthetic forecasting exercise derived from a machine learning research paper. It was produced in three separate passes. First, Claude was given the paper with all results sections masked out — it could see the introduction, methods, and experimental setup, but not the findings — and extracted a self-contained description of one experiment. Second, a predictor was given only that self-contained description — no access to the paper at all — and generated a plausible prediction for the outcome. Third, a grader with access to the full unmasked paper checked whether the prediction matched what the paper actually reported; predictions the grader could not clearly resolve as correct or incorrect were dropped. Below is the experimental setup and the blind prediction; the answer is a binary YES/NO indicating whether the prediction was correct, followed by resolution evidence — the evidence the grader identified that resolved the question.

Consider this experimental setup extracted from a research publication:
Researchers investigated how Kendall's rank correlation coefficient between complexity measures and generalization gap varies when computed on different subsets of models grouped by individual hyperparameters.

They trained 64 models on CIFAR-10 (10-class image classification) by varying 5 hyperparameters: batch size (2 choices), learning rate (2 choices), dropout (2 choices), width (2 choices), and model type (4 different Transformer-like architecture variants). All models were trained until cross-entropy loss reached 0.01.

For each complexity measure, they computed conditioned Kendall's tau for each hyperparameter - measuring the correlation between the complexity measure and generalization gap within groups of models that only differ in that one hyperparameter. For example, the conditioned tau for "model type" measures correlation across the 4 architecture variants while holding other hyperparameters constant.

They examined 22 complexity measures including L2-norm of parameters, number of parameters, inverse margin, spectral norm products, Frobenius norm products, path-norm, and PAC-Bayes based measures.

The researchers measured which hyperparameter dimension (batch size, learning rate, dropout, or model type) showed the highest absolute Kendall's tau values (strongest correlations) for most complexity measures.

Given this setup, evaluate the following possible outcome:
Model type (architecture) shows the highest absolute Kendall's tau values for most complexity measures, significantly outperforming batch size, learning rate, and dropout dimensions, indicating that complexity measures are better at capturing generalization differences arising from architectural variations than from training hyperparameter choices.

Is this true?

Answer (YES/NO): NO